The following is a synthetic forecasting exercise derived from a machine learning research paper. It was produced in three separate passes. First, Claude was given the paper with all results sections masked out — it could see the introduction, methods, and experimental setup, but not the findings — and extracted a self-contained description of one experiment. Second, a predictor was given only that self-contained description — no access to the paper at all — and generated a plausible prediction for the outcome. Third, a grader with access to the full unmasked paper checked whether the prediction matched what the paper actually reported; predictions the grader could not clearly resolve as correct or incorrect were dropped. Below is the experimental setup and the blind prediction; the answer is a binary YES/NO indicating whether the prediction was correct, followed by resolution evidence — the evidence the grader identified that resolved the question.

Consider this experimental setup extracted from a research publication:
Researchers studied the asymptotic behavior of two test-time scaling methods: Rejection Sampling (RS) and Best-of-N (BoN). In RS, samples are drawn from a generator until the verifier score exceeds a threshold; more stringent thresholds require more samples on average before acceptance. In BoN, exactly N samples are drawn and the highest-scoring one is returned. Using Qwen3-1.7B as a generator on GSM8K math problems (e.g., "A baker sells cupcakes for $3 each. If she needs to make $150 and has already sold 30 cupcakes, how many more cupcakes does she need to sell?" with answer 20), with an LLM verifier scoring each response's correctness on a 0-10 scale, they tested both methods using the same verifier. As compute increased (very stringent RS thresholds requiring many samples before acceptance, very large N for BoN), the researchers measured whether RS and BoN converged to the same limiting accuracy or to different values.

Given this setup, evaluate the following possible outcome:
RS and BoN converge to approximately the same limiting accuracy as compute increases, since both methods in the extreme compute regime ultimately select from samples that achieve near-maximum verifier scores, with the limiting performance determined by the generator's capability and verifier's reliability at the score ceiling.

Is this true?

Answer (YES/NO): YES